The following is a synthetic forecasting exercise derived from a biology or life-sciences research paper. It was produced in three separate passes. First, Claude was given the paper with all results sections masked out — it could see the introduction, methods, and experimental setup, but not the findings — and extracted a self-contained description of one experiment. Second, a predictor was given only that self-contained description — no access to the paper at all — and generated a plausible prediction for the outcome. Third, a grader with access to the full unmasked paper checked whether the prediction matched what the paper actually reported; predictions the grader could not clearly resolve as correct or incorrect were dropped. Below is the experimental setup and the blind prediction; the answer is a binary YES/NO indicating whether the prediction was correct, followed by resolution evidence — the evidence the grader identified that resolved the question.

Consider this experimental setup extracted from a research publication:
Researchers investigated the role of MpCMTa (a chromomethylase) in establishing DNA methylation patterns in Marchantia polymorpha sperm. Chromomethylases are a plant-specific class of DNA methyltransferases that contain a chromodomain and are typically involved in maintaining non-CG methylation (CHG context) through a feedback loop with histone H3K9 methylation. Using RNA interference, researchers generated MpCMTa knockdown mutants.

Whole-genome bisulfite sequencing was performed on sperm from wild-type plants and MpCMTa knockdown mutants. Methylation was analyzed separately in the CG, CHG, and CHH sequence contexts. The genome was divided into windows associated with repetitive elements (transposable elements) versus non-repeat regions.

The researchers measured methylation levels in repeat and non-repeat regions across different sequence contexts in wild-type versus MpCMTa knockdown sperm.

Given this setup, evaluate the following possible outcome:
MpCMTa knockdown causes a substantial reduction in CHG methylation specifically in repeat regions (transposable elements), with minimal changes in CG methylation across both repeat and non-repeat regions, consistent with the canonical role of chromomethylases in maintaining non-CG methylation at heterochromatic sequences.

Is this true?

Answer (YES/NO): NO